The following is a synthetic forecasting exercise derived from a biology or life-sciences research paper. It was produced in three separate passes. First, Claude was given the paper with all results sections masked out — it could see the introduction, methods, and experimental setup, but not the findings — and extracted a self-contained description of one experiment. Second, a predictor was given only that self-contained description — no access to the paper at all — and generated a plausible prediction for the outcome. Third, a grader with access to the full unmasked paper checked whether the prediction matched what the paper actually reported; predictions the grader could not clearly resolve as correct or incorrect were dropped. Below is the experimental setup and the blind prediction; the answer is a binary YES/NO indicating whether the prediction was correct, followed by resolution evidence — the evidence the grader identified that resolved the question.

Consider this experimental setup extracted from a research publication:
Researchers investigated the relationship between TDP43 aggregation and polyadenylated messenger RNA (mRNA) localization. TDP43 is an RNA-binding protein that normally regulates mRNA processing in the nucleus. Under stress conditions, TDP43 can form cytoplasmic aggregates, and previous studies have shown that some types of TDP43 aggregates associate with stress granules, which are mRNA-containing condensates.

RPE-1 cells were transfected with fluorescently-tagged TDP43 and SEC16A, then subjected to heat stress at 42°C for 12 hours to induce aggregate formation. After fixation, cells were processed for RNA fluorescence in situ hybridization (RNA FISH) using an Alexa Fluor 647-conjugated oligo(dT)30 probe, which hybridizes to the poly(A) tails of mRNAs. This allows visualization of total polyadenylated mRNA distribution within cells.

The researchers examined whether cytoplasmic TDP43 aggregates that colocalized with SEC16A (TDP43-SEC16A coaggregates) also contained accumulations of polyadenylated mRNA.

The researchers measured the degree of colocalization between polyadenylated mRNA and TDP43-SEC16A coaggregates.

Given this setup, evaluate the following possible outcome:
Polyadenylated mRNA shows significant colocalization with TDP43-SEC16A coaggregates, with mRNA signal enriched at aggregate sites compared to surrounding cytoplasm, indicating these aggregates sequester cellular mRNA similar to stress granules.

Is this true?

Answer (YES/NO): NO